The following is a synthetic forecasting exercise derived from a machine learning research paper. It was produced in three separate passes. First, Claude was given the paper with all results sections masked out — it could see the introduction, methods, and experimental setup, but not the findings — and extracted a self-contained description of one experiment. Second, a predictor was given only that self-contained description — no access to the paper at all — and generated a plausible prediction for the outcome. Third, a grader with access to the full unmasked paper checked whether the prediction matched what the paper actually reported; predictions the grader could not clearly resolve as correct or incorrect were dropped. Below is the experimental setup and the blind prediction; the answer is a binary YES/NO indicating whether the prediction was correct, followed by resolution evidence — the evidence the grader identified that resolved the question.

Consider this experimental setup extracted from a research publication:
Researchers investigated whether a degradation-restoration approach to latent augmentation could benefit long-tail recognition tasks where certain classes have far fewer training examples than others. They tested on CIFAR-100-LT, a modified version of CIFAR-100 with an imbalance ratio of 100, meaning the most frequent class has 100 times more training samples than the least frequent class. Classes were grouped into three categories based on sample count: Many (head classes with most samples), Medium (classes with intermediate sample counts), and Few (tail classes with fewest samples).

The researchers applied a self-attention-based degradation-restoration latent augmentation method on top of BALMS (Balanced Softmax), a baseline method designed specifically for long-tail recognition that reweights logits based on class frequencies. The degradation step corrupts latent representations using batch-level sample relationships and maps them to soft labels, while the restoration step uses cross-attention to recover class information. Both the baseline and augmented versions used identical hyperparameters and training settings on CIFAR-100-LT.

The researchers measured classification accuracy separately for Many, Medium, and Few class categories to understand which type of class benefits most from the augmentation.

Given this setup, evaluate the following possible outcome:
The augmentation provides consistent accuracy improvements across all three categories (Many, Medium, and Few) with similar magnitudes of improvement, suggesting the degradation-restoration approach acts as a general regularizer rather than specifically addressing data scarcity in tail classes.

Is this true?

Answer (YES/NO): NO